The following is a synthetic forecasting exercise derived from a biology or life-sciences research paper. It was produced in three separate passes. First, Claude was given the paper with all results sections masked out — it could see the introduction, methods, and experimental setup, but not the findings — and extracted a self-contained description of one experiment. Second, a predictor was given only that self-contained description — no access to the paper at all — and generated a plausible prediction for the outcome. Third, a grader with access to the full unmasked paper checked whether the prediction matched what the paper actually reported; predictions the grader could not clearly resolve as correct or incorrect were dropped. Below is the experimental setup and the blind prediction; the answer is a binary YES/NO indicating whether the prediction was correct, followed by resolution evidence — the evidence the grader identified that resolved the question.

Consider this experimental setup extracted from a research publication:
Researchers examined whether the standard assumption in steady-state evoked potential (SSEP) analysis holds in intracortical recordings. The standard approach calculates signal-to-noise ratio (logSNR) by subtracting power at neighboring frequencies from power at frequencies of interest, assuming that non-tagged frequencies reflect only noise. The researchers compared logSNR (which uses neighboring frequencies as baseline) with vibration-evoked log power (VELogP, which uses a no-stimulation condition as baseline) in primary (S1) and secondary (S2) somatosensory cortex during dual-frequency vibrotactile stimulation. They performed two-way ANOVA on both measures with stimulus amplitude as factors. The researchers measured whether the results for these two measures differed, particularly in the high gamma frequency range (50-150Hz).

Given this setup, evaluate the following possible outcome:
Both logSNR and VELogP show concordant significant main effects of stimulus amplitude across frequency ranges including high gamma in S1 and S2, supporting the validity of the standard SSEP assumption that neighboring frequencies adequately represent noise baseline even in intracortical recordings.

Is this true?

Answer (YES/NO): NO